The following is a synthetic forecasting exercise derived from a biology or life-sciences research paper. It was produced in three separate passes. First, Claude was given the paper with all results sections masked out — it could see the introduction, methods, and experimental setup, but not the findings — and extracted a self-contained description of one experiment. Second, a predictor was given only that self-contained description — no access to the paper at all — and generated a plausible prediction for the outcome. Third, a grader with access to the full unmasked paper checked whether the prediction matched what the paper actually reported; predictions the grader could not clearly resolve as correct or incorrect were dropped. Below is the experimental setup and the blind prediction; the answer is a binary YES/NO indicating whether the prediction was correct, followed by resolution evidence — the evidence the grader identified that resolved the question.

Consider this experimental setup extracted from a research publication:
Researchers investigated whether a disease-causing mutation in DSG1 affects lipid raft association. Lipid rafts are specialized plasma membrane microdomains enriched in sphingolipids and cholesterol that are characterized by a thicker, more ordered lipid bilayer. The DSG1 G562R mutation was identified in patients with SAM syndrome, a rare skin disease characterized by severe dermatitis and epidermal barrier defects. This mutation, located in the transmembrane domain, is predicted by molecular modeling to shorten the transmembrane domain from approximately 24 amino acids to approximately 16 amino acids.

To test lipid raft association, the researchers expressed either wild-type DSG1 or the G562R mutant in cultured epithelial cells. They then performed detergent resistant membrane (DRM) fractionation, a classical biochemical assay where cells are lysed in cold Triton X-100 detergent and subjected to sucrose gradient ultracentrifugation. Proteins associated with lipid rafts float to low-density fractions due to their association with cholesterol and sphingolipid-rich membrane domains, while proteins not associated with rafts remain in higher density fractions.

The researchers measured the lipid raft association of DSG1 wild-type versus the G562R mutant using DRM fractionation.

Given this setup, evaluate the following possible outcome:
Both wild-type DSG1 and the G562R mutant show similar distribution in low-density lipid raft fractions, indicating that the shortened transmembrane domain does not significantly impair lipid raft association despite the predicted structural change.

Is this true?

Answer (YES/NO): NO